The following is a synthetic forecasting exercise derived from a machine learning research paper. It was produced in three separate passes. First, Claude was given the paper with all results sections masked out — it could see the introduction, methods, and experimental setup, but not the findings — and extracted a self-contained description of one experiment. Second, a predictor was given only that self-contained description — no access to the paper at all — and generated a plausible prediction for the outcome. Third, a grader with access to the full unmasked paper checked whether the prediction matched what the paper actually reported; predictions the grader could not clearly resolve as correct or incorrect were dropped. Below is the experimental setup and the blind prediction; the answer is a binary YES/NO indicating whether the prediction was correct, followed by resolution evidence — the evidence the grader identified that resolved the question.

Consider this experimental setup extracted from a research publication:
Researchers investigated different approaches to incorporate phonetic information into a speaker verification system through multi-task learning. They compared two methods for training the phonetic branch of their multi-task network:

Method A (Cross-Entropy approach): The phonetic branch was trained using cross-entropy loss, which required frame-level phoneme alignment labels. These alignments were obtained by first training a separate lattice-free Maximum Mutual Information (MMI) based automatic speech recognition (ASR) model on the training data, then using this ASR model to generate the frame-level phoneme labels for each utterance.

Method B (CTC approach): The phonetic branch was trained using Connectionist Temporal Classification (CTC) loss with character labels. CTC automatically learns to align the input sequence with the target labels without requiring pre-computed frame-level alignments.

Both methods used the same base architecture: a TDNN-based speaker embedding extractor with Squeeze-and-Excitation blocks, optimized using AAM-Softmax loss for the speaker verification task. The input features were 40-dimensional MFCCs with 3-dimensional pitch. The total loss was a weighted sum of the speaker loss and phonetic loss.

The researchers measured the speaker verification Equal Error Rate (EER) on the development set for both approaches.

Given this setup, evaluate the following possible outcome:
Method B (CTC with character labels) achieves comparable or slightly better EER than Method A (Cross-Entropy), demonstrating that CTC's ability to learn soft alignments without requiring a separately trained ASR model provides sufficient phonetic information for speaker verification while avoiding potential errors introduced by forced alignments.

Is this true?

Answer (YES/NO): YES